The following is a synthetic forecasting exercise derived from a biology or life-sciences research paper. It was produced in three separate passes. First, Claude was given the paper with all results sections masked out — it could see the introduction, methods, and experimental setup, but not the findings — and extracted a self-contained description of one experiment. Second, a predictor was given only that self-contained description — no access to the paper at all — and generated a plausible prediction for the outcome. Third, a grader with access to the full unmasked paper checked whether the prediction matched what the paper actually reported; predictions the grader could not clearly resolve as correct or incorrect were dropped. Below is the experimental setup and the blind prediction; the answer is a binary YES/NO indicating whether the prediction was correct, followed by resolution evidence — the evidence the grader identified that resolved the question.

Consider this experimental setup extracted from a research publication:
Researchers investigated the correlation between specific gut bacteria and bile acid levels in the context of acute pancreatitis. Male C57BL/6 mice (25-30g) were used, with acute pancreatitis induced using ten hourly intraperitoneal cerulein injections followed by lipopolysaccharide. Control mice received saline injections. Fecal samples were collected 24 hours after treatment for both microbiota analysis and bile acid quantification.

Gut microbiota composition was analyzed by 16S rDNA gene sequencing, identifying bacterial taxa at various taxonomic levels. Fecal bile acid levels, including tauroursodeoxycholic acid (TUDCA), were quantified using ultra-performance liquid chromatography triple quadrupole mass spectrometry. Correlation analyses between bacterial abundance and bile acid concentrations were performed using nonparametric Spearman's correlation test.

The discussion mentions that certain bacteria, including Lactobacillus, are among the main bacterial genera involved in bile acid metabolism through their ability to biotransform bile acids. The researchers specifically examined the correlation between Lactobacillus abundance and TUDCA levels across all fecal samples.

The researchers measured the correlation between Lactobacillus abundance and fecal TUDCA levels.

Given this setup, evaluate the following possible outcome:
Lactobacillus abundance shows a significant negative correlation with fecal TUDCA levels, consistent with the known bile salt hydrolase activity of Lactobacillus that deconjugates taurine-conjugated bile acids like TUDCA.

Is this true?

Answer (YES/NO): NO